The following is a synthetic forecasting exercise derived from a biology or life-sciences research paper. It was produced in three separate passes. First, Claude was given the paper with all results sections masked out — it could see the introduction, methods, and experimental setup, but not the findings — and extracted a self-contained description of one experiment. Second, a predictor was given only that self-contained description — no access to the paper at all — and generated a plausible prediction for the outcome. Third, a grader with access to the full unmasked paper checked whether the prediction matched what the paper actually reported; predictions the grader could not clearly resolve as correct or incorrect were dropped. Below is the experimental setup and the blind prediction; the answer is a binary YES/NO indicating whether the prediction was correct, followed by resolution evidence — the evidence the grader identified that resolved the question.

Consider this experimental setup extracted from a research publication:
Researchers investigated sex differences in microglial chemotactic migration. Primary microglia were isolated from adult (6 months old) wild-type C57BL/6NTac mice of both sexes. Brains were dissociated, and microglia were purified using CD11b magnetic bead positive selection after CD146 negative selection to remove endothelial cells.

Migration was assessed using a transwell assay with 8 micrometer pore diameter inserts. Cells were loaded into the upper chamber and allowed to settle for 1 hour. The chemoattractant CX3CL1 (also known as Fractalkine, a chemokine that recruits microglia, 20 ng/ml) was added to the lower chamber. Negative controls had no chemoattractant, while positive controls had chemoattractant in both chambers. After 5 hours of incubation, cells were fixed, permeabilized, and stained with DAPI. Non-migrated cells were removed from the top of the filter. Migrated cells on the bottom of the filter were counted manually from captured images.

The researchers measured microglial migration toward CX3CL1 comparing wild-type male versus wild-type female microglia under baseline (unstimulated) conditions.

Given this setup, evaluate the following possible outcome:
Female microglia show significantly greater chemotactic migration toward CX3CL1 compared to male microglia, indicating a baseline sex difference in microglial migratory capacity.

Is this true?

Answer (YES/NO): YES